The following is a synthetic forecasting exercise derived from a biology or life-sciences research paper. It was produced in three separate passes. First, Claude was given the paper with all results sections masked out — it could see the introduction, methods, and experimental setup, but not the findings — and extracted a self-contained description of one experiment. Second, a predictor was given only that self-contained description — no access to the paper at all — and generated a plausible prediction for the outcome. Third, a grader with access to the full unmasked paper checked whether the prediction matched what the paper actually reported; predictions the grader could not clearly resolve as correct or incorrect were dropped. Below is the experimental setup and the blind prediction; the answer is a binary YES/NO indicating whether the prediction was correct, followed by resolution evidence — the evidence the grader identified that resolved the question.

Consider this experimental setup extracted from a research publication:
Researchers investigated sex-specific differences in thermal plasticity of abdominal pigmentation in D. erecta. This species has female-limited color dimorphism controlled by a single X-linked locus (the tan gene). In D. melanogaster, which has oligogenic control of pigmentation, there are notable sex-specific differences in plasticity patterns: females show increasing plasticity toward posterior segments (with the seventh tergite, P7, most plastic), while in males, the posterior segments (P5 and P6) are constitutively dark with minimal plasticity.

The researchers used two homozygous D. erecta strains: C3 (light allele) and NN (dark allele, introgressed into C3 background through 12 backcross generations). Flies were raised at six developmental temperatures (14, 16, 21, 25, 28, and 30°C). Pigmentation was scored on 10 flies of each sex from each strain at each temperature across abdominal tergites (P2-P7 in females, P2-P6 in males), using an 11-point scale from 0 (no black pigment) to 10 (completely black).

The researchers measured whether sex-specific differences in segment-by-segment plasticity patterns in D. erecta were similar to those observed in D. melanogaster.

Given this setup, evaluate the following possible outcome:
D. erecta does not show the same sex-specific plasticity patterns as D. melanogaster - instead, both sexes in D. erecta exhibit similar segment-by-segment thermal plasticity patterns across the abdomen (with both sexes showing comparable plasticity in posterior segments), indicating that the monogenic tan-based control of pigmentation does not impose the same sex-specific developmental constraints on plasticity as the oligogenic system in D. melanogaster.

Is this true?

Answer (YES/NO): YES